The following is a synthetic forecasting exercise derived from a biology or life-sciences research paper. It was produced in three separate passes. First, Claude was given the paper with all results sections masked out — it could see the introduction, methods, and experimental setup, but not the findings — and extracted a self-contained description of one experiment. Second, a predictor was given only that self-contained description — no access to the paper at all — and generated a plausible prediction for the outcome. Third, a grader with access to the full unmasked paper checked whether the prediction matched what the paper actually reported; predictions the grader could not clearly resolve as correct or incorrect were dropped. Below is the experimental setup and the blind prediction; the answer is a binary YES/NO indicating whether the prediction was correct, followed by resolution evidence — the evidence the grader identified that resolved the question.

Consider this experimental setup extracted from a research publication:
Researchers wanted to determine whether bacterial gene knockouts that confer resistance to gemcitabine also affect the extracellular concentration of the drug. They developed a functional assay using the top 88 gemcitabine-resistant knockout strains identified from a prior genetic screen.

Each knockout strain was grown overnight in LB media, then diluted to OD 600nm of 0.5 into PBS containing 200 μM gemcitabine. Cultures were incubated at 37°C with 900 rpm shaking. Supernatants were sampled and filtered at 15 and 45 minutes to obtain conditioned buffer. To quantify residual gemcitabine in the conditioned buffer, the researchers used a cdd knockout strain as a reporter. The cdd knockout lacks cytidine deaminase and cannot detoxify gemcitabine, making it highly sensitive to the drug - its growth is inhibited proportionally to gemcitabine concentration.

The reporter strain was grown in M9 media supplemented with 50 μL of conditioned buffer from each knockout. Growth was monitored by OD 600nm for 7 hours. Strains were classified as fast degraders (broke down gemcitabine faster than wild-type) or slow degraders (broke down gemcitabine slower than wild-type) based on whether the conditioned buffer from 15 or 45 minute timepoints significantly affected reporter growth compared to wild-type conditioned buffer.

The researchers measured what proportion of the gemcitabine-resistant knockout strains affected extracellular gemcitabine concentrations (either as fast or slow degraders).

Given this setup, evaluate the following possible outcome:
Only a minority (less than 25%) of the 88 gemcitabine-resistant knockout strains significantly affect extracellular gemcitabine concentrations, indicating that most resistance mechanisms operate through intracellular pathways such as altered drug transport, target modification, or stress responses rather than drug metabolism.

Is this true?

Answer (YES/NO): NO